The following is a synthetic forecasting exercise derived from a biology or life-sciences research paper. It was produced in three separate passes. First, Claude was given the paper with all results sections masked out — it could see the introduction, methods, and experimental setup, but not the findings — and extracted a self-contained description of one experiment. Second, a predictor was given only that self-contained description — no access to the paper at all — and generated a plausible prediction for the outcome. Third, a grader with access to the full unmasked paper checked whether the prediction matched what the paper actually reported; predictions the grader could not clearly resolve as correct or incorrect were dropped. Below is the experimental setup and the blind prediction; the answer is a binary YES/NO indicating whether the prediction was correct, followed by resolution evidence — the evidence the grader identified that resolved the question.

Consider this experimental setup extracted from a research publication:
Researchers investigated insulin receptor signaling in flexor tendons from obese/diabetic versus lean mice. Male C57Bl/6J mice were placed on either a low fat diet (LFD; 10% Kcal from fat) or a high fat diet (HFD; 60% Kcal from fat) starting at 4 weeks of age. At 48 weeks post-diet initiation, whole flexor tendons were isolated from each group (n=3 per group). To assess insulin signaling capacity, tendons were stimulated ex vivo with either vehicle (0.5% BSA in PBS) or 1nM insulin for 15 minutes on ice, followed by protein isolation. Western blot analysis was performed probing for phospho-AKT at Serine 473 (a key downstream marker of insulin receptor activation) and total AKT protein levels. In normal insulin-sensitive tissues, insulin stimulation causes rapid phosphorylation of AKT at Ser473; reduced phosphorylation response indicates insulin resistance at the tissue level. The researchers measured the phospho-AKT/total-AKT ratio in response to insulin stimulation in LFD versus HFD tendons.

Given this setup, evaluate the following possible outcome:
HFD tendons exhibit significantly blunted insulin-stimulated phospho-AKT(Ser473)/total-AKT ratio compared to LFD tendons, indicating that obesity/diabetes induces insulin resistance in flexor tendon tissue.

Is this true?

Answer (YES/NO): YES